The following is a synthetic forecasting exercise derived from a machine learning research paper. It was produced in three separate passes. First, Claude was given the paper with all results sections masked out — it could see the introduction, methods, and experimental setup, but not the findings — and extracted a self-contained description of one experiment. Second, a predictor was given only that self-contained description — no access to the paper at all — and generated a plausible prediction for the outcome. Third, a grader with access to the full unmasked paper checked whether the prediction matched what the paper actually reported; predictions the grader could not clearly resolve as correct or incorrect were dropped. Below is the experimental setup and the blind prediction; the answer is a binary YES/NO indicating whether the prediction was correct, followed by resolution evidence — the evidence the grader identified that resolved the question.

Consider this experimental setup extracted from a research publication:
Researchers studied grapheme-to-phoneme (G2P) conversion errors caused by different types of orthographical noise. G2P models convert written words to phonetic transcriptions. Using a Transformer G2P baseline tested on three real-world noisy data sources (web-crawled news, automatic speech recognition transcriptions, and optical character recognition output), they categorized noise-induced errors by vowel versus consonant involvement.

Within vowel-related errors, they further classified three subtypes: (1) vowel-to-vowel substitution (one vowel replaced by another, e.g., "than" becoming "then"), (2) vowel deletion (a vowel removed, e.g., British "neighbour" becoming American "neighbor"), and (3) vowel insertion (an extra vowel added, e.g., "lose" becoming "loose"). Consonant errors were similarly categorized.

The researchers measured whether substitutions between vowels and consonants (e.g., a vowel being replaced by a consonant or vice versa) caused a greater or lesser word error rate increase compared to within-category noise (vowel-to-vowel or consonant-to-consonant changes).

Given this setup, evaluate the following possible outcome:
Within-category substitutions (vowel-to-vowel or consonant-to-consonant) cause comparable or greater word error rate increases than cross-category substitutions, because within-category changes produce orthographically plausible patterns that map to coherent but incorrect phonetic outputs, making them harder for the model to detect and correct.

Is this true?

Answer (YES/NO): YES